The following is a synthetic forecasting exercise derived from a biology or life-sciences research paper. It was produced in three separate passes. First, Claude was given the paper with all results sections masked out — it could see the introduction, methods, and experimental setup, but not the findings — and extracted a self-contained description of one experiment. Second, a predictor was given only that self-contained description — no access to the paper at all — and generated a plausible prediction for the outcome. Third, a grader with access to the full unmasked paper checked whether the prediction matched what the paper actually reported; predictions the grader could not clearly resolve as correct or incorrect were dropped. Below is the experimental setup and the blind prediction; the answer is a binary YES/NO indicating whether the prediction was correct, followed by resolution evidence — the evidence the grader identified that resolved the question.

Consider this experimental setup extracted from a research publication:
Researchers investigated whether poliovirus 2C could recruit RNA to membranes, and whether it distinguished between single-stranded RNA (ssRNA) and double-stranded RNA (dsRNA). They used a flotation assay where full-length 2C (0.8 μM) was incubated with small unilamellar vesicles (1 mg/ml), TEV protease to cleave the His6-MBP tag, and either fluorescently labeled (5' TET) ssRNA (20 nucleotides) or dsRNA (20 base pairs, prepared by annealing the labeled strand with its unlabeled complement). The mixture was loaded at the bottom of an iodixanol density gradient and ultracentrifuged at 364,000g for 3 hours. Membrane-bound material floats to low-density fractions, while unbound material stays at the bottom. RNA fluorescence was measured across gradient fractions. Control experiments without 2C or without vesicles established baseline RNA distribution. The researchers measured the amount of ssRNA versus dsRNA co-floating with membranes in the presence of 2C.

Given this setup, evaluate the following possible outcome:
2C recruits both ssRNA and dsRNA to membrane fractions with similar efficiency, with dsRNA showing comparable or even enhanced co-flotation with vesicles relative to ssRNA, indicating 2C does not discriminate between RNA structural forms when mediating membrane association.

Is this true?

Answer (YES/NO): NO